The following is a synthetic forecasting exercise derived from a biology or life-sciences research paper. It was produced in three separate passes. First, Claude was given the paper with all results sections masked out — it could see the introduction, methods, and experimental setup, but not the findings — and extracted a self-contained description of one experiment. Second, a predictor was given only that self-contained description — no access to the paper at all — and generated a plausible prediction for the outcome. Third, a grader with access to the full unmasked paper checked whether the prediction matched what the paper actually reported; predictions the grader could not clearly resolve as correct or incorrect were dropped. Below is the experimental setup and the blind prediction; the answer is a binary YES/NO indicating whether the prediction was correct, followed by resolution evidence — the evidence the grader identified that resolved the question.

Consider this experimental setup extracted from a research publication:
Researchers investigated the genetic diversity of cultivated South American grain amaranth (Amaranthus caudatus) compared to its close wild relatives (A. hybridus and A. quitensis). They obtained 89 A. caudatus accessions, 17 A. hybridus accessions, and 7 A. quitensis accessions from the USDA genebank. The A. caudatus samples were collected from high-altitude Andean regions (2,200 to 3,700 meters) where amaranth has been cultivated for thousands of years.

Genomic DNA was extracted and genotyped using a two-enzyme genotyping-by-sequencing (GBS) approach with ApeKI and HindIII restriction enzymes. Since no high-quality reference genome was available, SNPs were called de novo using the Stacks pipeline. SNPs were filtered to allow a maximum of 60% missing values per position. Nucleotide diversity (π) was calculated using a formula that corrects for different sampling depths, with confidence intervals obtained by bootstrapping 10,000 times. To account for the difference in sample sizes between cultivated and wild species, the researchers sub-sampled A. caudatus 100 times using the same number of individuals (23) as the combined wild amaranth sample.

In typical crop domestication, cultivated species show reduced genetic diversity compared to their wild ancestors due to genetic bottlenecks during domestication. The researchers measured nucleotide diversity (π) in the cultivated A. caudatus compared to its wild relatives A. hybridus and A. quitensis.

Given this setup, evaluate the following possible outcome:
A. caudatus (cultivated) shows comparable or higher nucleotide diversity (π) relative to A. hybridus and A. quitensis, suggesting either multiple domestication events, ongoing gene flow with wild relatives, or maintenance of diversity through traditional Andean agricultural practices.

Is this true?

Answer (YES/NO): YES